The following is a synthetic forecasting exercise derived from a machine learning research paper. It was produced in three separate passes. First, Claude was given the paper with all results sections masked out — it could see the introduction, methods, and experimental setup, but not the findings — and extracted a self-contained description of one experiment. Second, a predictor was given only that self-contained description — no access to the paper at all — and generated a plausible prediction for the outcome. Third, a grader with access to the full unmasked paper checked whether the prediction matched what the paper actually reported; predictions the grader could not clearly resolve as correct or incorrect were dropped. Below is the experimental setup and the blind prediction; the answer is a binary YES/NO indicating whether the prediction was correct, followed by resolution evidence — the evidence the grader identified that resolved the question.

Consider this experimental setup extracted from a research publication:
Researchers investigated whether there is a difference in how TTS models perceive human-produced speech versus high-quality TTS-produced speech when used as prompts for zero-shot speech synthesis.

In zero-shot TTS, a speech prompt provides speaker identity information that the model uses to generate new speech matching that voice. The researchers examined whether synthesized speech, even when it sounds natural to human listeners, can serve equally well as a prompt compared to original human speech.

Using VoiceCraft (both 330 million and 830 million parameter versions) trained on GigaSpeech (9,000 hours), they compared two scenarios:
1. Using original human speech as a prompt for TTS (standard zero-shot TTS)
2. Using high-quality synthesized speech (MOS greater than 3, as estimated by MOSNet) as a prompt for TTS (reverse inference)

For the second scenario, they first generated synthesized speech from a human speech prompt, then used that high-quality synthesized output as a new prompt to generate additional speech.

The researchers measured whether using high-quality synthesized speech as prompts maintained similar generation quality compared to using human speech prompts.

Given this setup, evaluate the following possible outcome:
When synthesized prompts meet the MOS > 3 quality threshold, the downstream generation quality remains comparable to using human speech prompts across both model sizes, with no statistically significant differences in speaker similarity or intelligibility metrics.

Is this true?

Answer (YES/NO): NO